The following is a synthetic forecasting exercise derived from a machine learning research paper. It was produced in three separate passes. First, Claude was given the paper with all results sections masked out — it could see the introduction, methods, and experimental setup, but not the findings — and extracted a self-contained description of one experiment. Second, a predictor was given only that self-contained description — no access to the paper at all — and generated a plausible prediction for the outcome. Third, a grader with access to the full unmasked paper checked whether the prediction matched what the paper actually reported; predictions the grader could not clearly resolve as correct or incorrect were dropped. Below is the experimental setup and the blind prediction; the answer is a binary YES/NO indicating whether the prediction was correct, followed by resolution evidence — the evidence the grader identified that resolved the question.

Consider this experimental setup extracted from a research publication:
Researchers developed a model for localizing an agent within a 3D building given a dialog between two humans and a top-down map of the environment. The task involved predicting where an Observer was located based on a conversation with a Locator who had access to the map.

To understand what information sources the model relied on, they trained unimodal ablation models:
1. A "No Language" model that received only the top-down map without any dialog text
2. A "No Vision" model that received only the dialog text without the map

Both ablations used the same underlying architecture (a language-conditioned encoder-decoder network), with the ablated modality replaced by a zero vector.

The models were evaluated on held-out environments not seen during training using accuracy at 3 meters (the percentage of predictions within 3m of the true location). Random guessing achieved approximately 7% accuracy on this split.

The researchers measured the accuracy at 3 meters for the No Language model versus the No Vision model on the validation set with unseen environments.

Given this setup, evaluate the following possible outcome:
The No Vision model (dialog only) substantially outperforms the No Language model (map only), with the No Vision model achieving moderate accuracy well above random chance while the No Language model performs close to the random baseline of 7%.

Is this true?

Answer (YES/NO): NO